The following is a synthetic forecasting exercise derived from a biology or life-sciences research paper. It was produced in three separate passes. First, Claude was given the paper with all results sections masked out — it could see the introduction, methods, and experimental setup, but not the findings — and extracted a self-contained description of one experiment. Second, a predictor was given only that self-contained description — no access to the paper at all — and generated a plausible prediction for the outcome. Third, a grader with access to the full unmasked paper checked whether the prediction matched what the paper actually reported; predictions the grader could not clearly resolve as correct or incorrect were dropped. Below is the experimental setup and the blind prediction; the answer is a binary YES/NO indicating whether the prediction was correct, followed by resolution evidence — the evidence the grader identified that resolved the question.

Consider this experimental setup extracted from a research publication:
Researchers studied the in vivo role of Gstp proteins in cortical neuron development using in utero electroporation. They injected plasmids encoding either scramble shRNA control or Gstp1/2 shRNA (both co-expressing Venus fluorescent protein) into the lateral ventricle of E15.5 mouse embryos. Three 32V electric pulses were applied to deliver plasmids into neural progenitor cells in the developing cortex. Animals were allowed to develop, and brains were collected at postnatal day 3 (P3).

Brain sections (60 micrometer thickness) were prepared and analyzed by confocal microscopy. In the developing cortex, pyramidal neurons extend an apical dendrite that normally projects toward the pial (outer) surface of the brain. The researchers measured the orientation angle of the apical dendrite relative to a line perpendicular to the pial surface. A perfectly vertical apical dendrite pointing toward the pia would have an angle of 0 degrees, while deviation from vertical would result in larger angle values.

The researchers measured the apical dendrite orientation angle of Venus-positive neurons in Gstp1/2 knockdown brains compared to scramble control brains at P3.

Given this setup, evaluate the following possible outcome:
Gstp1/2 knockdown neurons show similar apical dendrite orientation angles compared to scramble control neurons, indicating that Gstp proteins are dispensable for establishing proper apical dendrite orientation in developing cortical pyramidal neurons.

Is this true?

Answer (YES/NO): NO